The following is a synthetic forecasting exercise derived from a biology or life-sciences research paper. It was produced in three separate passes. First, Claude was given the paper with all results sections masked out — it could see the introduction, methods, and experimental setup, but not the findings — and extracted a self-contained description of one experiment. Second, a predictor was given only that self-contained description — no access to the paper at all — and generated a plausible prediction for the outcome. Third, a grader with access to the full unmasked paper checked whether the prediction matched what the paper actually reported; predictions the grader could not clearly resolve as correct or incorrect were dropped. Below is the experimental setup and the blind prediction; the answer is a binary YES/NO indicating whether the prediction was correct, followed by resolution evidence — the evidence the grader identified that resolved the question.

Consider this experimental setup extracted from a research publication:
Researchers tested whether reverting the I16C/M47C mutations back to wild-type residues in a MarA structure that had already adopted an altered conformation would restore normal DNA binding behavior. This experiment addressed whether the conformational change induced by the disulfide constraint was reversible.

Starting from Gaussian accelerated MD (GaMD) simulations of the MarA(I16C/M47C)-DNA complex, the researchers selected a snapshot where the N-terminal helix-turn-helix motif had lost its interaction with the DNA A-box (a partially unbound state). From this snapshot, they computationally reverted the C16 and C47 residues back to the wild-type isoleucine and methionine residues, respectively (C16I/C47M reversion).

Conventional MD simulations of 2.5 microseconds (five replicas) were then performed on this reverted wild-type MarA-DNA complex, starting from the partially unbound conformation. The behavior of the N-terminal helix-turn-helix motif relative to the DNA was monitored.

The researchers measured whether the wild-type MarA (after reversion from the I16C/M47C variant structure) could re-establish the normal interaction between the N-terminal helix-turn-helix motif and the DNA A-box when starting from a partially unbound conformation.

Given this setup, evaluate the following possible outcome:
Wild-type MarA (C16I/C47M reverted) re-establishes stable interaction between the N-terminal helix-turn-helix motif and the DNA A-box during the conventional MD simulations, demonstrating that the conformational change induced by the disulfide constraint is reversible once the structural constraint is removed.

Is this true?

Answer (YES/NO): YES